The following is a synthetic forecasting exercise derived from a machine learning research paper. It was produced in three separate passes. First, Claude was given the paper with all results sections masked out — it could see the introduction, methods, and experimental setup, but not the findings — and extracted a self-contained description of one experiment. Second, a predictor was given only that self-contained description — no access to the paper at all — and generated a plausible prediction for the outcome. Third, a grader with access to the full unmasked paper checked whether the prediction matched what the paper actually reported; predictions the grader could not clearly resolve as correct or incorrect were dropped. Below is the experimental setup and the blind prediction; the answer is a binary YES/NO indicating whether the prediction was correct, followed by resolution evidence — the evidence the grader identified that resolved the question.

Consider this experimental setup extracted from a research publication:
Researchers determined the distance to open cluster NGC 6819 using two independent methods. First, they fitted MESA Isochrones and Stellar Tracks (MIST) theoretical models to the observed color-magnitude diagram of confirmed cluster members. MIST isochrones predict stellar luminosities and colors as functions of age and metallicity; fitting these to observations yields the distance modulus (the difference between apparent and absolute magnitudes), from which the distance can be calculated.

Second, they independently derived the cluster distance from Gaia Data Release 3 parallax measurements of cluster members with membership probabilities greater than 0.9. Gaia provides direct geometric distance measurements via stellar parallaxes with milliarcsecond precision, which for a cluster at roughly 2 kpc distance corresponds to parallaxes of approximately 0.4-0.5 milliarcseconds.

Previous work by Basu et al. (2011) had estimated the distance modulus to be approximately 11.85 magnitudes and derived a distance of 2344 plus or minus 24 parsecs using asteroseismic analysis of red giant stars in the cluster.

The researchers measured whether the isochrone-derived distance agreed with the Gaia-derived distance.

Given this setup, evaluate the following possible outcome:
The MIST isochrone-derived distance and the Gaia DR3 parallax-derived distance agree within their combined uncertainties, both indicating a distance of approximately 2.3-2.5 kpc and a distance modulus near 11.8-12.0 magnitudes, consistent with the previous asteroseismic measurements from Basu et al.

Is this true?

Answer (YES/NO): YES